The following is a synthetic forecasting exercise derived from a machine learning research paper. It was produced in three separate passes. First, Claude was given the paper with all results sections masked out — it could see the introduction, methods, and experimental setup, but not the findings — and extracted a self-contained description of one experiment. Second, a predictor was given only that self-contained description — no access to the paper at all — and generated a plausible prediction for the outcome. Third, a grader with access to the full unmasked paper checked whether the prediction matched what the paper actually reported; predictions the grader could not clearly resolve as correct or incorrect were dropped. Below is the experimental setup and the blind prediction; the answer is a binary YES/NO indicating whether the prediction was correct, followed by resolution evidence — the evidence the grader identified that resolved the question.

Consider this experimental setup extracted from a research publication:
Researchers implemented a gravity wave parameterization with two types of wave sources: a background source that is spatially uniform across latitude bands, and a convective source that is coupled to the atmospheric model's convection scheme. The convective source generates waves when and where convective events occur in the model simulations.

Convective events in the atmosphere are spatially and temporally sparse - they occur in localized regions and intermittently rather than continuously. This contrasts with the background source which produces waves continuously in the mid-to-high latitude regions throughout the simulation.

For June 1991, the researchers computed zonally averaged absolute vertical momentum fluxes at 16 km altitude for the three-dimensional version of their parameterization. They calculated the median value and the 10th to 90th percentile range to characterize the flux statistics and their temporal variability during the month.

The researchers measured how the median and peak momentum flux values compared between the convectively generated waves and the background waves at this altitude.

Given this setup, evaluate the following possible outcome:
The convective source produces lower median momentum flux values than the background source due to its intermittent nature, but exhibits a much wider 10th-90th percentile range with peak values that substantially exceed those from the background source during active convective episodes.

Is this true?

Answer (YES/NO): NO